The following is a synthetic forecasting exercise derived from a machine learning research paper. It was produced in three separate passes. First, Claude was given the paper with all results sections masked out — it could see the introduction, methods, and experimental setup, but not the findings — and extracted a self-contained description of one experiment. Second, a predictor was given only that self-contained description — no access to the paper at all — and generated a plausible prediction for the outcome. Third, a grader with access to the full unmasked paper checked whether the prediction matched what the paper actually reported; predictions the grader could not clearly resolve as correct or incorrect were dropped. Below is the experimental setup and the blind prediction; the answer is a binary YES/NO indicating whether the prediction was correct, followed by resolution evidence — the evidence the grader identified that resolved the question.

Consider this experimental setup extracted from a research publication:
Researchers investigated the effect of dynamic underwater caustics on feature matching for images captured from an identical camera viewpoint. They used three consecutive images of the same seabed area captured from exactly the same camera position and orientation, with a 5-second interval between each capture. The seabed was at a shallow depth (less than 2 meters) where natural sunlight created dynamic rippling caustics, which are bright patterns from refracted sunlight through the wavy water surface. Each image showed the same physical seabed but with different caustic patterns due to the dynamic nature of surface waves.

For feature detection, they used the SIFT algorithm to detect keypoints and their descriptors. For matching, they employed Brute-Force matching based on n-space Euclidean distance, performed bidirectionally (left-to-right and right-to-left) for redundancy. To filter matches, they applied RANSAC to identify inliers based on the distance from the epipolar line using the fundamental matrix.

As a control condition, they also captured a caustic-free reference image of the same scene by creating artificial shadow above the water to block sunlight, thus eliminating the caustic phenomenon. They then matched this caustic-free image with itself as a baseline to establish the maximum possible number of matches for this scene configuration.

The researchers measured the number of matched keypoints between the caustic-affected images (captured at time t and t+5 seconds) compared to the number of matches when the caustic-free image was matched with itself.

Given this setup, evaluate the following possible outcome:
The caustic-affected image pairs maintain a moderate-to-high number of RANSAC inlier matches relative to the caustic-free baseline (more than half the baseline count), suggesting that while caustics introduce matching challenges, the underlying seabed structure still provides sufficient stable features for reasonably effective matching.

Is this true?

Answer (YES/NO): NO